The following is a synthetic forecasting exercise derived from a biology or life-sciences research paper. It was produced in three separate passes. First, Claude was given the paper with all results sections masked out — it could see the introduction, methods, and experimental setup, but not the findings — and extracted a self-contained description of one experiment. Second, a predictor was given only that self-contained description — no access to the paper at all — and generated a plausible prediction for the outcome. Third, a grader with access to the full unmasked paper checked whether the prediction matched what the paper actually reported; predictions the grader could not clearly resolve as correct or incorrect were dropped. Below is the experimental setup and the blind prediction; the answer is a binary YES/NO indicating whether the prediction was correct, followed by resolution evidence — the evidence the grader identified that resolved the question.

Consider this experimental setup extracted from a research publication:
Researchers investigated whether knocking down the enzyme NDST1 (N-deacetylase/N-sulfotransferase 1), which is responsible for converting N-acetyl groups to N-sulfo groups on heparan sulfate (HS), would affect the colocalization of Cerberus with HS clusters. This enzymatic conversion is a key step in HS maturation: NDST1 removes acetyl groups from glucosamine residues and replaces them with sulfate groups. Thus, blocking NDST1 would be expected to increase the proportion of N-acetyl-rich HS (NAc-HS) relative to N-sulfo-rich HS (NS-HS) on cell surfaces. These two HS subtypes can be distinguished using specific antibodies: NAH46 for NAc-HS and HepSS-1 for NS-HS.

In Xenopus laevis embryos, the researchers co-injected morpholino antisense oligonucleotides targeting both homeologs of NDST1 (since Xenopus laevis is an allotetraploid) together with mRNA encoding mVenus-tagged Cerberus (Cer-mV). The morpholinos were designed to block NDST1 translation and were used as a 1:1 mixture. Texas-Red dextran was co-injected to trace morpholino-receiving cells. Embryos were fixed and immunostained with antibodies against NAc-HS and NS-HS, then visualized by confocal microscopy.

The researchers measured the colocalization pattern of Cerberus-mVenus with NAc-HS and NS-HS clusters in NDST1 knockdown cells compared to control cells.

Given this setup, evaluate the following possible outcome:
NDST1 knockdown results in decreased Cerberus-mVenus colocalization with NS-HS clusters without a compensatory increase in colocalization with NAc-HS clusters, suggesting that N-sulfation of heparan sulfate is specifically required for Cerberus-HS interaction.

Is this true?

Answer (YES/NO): NO